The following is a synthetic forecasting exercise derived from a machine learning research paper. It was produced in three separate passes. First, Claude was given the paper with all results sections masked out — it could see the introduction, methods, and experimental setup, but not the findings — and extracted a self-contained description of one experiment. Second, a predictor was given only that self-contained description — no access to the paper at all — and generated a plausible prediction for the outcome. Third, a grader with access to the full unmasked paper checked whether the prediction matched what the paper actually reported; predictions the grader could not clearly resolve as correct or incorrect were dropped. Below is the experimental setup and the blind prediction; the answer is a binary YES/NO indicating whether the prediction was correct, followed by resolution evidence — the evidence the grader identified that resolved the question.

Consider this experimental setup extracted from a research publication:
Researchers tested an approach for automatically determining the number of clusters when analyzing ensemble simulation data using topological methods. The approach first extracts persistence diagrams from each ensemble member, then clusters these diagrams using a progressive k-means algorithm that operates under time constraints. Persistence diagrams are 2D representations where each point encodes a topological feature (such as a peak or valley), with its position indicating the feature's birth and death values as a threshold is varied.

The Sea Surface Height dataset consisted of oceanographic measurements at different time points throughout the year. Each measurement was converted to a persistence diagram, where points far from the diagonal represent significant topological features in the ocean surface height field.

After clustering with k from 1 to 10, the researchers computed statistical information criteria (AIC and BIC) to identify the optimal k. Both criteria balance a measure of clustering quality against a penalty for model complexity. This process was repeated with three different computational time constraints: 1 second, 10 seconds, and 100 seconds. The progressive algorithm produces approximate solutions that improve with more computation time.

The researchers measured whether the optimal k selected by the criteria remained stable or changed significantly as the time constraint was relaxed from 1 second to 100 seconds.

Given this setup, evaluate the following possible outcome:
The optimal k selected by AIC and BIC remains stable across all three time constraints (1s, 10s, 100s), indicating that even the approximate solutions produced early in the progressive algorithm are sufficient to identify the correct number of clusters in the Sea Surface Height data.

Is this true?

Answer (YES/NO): NO